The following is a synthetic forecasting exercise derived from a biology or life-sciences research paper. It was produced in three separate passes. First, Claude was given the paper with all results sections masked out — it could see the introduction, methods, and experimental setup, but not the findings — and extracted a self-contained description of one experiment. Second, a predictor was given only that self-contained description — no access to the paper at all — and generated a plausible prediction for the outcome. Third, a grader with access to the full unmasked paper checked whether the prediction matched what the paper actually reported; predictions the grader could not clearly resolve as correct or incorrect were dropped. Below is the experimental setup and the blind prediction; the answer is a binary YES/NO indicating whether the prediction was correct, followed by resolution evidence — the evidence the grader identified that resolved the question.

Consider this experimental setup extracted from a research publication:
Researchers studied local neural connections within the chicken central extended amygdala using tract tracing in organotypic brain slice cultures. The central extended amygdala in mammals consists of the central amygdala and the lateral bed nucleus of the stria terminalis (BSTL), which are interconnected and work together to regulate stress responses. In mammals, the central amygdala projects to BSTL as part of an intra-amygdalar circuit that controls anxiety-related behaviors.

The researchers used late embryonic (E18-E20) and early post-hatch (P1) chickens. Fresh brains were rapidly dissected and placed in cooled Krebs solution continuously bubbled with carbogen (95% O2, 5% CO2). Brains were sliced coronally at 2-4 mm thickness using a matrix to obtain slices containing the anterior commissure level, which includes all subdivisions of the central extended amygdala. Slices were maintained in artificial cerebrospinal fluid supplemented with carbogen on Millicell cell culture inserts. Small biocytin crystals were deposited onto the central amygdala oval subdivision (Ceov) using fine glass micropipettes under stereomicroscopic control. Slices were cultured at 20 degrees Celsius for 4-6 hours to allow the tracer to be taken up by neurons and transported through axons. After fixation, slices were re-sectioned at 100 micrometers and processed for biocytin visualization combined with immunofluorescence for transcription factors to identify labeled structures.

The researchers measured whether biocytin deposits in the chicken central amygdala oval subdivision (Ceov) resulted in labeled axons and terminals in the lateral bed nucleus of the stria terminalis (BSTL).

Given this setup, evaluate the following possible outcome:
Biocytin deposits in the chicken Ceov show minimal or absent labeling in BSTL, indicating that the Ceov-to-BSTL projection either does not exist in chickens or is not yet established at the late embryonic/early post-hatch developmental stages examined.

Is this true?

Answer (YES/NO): NO